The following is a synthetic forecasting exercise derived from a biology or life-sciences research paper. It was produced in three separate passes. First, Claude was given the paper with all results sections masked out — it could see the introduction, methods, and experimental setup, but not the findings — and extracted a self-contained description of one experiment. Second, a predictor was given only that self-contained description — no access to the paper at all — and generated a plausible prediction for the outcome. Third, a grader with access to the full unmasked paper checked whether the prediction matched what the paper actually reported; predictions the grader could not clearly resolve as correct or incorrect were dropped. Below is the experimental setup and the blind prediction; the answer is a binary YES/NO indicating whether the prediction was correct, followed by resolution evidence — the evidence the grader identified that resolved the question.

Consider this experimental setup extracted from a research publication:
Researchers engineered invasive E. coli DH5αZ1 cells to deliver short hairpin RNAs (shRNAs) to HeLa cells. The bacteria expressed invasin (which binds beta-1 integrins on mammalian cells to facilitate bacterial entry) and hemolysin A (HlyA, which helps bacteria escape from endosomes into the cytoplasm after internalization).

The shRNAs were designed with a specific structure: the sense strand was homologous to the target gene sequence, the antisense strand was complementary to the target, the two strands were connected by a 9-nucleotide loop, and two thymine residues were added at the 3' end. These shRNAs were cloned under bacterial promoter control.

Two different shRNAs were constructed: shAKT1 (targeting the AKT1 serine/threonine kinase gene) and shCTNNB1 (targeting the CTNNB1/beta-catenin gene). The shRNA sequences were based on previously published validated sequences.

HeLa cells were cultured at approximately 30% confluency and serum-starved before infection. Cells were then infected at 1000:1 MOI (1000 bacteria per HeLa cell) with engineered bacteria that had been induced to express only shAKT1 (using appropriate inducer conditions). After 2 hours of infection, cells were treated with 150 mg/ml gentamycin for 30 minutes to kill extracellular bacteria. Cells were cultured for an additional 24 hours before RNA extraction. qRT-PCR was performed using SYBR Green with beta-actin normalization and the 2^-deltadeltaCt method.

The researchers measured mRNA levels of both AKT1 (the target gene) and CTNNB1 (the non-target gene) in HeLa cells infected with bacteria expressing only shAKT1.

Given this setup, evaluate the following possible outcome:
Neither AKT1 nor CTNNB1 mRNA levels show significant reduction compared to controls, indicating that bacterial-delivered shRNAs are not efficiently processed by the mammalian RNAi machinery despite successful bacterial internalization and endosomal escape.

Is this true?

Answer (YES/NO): NO